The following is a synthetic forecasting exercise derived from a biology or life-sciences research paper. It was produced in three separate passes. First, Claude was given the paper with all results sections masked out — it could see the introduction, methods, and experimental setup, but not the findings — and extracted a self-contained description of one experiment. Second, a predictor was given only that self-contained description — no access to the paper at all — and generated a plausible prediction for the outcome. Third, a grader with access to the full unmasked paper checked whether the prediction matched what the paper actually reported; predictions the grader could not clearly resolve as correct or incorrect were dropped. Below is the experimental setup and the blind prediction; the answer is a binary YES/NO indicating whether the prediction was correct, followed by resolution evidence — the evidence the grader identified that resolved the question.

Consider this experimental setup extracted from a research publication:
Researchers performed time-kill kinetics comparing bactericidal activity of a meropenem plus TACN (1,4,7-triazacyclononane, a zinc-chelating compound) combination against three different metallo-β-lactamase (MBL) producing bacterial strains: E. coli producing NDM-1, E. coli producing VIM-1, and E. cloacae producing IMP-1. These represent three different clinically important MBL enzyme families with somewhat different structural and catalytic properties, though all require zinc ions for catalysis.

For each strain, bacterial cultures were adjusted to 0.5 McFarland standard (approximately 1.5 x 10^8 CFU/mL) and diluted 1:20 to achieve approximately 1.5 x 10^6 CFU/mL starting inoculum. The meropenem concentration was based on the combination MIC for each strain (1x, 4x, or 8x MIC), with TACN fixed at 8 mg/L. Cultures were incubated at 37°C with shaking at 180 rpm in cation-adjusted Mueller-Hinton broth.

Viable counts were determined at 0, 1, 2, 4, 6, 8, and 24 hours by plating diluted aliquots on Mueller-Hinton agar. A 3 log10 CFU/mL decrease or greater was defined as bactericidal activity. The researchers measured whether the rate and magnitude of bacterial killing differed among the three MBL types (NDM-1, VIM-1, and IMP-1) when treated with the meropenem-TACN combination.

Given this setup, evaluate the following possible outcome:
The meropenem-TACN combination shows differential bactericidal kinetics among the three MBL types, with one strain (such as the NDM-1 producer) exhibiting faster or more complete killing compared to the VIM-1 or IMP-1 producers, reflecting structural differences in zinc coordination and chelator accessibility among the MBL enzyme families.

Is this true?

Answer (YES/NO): NO